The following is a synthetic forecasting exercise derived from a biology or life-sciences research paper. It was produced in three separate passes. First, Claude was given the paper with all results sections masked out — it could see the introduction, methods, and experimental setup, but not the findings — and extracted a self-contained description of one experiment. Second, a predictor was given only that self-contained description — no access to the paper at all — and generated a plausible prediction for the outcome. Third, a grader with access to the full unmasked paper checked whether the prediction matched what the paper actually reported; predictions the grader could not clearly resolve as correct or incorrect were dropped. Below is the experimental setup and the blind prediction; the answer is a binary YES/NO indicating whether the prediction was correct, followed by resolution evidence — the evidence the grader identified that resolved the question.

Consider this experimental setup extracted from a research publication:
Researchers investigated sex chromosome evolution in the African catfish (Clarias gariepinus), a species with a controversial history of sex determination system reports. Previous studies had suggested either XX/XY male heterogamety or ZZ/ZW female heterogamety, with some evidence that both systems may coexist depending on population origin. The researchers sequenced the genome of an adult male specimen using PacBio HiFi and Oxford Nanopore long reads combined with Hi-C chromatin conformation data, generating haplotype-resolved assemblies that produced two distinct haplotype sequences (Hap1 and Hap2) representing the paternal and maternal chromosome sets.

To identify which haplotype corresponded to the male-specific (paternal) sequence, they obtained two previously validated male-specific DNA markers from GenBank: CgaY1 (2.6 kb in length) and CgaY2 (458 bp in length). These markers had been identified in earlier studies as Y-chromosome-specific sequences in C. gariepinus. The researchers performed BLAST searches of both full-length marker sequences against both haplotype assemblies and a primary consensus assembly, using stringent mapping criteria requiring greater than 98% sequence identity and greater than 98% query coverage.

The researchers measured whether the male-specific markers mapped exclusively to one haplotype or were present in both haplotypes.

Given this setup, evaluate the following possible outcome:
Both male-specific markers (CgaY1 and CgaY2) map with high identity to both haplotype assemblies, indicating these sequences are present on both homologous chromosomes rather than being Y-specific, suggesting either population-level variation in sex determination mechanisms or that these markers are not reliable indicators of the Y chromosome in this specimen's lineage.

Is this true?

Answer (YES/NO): NO